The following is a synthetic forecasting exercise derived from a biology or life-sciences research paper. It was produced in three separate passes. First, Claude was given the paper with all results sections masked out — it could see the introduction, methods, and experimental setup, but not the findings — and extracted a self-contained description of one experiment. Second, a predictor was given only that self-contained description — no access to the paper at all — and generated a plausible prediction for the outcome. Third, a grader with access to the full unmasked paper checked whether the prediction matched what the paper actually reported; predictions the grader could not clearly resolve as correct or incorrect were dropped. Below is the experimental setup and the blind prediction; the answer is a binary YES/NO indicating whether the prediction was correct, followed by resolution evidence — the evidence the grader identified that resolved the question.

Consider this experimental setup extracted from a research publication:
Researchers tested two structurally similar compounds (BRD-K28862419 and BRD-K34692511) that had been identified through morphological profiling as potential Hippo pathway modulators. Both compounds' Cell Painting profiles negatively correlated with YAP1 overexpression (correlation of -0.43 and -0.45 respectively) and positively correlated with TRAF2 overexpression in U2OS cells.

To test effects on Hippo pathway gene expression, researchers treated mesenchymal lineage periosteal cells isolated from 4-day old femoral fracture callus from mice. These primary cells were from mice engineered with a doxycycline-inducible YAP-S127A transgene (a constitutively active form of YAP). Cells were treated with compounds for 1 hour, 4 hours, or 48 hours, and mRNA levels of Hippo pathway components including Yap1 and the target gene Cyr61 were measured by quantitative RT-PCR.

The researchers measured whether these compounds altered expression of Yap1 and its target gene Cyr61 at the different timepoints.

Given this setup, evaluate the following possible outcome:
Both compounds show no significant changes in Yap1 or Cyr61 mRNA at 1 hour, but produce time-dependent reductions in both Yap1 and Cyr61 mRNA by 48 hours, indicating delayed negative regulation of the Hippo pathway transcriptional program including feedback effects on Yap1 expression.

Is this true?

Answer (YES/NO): NO